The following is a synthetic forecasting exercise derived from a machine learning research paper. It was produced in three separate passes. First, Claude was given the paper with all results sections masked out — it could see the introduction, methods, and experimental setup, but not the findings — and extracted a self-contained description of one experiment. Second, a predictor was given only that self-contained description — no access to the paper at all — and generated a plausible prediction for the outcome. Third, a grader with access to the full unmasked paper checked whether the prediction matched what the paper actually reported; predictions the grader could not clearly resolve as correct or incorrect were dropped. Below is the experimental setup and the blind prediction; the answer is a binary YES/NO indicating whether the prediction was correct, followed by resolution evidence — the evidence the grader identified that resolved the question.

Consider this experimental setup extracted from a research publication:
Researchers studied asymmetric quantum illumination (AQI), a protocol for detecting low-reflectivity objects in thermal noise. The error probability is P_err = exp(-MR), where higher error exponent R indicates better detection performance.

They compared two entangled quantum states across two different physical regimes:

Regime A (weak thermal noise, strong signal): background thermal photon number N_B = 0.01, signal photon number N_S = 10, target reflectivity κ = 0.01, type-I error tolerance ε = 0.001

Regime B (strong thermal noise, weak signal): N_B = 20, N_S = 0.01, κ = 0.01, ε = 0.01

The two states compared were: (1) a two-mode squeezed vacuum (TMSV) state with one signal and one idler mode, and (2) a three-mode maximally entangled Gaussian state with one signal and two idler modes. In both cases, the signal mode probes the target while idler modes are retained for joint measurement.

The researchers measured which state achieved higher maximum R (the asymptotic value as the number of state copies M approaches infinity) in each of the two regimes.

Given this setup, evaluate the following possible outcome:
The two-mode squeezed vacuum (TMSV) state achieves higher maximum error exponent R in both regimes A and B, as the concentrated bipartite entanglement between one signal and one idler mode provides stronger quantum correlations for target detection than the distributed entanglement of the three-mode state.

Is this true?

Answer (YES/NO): NO